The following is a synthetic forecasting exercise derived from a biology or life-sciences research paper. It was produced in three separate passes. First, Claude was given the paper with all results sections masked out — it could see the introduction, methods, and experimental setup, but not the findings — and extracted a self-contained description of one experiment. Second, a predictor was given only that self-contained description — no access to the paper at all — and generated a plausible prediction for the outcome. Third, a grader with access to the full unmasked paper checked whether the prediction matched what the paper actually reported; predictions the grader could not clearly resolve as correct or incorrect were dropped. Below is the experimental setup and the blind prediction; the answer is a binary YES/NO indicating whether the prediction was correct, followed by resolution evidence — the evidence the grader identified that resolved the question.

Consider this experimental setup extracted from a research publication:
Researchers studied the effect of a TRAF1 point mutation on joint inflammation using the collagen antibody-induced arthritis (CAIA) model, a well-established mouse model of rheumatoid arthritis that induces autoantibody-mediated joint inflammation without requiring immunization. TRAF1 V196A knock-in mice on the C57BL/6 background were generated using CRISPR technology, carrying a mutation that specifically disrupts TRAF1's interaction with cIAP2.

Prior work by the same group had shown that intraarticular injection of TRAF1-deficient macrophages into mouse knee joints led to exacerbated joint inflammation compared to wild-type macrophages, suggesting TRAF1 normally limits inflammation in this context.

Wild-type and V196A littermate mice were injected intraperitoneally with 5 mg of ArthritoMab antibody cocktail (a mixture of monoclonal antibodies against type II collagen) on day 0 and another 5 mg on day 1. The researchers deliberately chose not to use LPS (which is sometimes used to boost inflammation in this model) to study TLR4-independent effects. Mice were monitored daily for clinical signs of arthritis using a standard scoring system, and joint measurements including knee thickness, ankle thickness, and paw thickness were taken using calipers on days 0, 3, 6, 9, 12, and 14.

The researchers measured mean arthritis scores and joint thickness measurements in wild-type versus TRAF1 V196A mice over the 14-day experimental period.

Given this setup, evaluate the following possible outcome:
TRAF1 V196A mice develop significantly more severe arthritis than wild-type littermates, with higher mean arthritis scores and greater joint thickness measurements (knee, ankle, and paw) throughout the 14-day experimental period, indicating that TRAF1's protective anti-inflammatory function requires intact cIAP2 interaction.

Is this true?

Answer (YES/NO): NO